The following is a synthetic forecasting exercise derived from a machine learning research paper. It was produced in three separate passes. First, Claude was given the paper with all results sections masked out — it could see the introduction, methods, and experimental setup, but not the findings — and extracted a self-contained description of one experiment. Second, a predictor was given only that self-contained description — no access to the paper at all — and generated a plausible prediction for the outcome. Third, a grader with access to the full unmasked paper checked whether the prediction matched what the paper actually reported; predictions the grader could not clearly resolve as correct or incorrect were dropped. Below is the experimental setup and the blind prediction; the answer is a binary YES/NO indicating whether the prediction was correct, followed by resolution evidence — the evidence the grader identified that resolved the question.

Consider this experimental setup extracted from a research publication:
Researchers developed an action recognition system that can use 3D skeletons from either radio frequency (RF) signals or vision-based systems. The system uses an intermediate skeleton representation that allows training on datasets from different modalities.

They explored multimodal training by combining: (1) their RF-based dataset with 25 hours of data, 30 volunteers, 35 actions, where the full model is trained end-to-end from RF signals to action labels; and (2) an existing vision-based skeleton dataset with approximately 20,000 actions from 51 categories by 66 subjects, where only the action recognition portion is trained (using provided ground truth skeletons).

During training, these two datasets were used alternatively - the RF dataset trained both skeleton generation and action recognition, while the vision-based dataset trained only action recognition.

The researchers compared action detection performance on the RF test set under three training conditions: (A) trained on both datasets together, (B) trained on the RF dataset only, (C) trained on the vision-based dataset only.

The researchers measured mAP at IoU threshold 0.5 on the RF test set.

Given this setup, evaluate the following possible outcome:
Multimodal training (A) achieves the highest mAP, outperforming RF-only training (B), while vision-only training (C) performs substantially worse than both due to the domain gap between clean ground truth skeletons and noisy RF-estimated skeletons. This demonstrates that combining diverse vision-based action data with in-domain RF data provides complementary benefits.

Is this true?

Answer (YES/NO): YES